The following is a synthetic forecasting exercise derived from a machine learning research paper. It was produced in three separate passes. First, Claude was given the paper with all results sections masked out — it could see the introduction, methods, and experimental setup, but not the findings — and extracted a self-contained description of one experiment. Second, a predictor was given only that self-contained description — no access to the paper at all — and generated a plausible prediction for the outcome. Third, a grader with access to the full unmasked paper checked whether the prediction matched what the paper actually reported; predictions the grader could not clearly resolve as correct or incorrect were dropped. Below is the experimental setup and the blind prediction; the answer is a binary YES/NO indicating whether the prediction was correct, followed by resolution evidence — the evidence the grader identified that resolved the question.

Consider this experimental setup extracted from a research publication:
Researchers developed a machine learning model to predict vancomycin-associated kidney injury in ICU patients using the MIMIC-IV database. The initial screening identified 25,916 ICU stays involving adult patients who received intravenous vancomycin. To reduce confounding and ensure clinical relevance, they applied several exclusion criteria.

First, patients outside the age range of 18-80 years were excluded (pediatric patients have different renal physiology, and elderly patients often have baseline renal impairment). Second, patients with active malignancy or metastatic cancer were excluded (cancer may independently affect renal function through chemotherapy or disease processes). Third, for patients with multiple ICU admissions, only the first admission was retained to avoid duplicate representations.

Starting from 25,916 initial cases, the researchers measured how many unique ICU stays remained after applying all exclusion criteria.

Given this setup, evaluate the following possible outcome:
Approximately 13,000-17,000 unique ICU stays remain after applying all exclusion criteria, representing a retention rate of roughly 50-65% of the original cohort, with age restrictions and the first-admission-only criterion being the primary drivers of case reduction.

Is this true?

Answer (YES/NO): NO